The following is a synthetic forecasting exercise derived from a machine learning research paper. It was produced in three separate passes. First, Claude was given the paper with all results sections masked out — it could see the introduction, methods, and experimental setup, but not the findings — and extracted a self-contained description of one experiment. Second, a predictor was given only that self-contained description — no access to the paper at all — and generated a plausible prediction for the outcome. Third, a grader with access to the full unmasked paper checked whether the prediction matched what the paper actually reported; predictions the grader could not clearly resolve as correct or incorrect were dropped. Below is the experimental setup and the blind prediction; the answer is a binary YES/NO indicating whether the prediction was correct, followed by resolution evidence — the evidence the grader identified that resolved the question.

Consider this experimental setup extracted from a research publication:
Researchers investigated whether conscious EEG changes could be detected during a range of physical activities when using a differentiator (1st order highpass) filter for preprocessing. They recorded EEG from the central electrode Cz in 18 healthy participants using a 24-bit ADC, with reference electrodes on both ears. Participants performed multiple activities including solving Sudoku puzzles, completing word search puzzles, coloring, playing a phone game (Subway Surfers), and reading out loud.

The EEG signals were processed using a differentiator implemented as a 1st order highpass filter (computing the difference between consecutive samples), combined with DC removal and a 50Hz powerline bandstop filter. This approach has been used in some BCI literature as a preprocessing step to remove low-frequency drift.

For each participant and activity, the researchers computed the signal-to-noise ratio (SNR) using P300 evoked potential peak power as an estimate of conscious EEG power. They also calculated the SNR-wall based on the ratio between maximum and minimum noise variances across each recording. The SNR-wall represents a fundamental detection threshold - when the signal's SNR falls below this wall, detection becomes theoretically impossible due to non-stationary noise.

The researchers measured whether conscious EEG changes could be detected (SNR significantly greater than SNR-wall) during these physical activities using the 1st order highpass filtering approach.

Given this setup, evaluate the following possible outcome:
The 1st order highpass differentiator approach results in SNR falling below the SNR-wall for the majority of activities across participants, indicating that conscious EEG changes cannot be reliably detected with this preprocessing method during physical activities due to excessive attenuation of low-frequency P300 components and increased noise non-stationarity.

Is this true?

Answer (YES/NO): YES